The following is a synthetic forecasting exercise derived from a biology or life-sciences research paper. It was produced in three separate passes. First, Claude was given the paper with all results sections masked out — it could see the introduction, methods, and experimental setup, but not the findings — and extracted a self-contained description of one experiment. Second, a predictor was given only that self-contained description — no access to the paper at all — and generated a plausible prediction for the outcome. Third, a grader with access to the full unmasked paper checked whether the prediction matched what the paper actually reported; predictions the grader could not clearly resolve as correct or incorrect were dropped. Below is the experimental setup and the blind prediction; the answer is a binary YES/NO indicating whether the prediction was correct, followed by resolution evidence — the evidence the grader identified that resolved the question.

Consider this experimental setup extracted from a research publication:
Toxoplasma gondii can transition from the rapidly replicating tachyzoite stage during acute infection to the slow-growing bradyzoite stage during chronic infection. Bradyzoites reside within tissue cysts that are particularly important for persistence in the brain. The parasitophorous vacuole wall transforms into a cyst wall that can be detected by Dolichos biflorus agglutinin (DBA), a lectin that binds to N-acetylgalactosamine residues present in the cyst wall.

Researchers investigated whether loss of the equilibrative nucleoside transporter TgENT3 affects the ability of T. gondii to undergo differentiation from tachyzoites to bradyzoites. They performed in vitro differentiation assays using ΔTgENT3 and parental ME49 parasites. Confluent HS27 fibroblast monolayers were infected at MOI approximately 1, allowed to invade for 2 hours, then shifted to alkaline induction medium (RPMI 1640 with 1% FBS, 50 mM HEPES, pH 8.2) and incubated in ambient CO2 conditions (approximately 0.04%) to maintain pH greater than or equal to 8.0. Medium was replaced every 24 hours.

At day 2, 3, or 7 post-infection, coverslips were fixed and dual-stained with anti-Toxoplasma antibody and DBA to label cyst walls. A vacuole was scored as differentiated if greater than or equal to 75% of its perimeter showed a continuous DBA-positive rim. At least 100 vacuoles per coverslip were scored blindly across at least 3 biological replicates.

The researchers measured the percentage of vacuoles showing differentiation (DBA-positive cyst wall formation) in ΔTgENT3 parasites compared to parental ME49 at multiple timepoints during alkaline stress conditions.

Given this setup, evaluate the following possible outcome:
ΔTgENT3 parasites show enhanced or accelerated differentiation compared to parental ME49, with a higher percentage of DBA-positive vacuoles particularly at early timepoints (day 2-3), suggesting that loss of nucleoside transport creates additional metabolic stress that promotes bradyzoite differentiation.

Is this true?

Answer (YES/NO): NO